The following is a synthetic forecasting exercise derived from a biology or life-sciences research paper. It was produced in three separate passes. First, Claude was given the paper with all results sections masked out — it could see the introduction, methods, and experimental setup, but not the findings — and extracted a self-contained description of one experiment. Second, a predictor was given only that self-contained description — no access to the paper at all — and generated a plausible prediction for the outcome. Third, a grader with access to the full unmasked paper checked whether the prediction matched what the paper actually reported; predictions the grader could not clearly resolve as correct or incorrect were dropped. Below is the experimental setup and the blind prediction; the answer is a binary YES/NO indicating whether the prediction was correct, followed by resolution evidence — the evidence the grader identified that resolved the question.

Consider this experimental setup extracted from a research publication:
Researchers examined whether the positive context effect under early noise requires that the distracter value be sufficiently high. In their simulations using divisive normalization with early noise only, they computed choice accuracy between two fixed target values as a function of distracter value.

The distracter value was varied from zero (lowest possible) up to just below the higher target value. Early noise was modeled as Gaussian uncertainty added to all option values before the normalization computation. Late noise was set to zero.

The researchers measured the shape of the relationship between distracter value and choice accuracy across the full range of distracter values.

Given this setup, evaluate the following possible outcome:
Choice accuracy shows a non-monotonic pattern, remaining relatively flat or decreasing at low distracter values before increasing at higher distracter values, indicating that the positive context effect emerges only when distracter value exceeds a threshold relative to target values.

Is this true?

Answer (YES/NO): NO